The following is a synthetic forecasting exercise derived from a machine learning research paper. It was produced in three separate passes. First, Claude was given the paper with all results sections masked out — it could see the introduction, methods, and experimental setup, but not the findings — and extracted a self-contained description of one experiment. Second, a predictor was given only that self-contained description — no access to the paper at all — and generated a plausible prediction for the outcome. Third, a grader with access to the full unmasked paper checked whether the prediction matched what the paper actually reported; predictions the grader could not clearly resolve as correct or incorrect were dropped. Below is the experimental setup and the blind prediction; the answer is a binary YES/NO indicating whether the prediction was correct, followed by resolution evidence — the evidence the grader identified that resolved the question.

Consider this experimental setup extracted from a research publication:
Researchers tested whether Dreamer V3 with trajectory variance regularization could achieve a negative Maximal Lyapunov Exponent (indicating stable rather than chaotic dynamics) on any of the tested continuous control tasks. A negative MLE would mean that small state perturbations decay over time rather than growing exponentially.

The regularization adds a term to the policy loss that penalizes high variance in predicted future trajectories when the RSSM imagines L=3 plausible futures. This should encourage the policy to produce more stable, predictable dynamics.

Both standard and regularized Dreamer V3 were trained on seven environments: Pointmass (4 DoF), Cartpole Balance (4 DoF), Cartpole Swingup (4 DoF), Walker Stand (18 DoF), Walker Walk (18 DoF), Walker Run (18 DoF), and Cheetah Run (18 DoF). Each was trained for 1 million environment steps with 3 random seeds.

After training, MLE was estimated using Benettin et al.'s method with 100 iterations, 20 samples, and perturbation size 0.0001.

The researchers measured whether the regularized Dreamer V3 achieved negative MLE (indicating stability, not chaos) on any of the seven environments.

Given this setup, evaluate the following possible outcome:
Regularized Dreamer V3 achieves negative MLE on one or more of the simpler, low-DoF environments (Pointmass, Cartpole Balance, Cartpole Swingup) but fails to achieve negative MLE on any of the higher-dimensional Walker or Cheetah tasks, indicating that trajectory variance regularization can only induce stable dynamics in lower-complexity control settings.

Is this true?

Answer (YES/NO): YES